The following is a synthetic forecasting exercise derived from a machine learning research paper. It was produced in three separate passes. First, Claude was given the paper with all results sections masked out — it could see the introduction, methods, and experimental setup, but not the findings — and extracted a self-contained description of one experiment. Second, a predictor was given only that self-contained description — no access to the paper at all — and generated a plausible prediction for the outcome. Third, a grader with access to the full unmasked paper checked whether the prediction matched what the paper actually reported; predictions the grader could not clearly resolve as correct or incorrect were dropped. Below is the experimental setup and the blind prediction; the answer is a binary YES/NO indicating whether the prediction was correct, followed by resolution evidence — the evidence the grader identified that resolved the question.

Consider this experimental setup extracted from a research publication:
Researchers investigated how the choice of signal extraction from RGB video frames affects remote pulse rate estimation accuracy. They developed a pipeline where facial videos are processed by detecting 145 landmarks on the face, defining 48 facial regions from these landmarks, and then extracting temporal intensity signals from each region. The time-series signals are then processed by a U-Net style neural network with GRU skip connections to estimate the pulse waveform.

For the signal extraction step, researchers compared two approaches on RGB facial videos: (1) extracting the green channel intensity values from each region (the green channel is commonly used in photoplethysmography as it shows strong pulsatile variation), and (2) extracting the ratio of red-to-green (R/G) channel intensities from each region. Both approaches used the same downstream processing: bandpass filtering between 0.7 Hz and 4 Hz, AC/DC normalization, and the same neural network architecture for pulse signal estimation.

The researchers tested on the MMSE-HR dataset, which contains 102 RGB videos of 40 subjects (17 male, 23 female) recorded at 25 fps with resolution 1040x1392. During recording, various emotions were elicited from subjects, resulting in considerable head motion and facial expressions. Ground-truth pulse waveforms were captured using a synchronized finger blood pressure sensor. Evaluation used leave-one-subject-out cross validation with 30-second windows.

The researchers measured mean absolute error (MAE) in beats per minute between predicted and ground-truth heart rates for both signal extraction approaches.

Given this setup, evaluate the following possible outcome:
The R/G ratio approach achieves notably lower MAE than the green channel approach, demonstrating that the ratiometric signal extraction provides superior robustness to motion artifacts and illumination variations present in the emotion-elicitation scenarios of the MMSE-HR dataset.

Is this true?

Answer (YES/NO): YES